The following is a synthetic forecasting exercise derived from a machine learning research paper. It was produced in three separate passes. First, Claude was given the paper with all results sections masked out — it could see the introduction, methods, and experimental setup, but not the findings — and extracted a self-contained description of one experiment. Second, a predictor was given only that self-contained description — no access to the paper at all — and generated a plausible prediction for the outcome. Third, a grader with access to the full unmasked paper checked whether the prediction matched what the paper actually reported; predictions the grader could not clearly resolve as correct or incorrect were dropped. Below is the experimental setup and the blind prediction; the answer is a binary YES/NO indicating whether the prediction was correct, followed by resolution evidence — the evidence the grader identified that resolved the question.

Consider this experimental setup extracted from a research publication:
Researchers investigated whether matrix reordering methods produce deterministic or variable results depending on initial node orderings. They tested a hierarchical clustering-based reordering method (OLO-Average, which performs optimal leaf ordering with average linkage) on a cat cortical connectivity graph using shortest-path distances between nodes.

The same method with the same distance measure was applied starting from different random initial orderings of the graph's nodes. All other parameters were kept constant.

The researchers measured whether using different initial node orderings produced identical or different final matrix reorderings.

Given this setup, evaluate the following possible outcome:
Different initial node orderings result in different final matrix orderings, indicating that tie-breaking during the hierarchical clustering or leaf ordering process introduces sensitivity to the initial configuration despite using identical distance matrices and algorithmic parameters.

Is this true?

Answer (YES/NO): YES